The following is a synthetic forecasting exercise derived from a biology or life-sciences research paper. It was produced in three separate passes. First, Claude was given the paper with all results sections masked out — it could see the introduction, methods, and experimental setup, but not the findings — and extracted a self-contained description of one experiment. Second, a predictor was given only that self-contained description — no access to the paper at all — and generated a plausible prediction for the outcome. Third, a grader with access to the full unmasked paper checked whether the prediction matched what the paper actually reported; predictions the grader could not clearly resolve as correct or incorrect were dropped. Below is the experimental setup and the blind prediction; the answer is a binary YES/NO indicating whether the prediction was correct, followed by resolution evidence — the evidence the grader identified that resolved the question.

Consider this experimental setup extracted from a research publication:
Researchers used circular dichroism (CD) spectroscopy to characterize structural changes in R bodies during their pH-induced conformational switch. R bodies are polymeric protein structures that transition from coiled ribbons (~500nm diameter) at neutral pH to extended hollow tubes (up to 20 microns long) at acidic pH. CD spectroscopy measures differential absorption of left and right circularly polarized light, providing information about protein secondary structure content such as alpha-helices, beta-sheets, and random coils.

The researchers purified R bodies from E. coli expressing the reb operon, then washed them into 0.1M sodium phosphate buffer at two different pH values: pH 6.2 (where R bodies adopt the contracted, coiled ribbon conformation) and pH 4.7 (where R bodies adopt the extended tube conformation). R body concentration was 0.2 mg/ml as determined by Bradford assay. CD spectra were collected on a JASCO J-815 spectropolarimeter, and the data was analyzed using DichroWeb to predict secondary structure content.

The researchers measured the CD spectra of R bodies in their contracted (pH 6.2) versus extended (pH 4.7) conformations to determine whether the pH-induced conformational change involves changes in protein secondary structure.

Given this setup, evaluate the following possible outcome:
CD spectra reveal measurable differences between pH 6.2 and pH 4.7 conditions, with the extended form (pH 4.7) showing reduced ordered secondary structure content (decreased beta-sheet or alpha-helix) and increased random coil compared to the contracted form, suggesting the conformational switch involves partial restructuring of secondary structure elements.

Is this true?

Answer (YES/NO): NO